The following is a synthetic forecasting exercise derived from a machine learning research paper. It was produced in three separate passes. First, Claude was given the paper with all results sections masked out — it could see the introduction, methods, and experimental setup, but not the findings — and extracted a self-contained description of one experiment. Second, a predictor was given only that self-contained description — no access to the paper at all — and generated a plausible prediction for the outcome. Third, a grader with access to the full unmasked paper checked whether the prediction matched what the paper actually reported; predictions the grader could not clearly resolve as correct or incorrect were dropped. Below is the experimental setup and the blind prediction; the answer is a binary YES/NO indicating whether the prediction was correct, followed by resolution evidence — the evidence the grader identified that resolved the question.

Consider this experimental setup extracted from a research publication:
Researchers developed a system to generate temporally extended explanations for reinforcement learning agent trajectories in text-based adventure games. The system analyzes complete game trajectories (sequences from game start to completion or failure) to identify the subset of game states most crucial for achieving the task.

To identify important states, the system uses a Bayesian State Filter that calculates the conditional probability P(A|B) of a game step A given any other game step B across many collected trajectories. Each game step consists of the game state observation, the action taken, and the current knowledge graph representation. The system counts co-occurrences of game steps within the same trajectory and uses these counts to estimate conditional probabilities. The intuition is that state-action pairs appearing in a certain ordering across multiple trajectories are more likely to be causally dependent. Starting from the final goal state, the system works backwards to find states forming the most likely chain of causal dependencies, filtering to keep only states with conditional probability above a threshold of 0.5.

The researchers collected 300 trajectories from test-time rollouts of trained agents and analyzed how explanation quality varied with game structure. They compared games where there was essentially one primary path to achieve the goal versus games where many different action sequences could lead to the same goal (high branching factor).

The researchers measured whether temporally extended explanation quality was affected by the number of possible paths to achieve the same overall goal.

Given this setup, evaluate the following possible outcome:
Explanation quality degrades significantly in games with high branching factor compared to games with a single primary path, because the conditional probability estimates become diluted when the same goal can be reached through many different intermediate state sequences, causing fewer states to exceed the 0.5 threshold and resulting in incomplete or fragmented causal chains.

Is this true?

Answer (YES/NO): YES